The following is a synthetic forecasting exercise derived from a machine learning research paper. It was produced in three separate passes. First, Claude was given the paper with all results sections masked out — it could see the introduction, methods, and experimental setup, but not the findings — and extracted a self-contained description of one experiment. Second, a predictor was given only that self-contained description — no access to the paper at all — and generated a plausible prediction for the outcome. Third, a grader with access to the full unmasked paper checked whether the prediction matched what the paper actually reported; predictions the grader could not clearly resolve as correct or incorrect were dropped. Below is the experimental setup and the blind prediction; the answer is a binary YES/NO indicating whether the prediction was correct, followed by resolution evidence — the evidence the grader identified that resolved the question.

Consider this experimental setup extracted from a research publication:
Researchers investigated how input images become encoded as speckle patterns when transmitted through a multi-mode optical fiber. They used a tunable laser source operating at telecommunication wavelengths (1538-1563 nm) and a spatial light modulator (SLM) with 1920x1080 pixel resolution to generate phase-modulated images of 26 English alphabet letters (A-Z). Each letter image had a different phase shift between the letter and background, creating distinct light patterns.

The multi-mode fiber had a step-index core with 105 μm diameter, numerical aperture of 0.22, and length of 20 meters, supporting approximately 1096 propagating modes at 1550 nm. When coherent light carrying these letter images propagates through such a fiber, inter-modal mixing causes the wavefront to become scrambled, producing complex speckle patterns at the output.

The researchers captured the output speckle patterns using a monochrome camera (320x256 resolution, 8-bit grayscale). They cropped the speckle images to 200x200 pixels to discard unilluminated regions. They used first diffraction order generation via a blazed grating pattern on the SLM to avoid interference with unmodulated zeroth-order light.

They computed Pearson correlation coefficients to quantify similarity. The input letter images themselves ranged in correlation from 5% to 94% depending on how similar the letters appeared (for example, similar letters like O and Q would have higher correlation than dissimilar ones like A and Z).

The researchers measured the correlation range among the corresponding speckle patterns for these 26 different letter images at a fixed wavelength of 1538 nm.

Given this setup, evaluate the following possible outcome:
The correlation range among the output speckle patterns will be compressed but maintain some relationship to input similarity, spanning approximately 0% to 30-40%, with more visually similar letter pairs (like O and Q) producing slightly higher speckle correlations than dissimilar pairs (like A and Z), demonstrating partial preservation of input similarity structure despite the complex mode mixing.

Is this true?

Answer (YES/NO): NO